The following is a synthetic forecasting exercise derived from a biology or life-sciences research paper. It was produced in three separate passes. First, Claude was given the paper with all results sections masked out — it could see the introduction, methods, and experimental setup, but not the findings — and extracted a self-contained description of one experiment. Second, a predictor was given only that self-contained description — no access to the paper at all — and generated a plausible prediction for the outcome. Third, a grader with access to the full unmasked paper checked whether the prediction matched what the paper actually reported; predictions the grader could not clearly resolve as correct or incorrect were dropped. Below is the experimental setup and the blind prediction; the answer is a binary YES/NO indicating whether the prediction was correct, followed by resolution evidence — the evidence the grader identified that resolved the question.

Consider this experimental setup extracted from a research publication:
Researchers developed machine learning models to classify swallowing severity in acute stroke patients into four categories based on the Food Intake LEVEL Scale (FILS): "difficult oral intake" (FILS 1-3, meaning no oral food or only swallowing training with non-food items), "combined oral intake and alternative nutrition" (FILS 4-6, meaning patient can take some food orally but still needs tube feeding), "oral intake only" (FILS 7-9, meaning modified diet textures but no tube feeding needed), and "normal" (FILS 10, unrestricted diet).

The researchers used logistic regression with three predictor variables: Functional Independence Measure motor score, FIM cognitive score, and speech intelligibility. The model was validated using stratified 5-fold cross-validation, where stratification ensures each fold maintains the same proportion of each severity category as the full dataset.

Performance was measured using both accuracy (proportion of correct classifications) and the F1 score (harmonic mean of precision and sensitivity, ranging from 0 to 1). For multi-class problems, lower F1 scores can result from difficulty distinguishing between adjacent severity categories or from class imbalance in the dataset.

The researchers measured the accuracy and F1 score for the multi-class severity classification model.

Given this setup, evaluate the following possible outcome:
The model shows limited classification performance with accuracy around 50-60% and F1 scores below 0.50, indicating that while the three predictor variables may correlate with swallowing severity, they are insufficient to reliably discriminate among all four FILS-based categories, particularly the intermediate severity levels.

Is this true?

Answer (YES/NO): NO